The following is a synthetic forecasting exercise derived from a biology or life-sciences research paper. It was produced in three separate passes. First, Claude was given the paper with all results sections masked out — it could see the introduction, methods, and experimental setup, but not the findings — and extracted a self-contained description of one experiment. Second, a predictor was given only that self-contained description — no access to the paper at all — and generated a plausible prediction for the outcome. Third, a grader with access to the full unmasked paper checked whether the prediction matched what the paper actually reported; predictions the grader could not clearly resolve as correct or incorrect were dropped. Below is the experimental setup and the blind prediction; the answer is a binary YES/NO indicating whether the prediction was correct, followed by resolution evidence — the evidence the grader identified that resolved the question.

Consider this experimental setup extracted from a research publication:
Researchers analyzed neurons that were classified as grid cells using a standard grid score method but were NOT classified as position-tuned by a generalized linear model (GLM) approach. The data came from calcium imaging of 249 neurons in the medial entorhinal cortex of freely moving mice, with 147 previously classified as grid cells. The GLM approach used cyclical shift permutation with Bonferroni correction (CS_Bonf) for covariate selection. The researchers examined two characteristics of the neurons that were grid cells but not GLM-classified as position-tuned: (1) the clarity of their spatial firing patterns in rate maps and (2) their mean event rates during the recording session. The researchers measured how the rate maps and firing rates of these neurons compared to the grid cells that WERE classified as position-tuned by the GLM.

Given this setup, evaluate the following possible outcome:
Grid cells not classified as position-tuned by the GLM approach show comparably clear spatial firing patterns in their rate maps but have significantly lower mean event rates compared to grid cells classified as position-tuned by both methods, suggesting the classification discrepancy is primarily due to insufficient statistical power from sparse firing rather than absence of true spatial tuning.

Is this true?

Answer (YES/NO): NO